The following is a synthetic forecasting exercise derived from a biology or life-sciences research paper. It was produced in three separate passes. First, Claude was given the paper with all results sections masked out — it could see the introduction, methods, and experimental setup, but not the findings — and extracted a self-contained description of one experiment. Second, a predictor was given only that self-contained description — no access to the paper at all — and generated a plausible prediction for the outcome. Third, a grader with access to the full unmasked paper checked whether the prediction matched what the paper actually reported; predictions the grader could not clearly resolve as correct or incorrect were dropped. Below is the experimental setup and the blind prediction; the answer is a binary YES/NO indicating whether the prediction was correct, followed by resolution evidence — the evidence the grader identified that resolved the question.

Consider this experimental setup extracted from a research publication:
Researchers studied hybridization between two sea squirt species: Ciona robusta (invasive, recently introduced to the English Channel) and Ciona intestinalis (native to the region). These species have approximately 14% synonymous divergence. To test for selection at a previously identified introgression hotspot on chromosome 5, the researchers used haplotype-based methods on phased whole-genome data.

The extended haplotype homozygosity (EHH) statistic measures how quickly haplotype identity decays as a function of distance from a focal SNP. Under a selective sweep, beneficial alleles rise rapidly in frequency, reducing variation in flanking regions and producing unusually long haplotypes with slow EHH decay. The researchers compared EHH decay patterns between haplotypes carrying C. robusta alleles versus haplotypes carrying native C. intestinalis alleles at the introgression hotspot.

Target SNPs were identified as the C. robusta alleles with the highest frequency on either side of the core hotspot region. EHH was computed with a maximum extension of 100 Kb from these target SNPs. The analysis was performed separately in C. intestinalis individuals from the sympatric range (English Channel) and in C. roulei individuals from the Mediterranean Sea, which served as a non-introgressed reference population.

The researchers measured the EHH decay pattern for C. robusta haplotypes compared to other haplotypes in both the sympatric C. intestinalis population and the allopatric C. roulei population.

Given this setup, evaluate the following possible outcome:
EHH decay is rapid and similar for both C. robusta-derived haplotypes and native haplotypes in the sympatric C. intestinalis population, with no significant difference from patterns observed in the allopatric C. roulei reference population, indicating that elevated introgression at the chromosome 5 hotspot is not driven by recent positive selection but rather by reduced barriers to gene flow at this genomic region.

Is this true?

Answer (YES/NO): NO